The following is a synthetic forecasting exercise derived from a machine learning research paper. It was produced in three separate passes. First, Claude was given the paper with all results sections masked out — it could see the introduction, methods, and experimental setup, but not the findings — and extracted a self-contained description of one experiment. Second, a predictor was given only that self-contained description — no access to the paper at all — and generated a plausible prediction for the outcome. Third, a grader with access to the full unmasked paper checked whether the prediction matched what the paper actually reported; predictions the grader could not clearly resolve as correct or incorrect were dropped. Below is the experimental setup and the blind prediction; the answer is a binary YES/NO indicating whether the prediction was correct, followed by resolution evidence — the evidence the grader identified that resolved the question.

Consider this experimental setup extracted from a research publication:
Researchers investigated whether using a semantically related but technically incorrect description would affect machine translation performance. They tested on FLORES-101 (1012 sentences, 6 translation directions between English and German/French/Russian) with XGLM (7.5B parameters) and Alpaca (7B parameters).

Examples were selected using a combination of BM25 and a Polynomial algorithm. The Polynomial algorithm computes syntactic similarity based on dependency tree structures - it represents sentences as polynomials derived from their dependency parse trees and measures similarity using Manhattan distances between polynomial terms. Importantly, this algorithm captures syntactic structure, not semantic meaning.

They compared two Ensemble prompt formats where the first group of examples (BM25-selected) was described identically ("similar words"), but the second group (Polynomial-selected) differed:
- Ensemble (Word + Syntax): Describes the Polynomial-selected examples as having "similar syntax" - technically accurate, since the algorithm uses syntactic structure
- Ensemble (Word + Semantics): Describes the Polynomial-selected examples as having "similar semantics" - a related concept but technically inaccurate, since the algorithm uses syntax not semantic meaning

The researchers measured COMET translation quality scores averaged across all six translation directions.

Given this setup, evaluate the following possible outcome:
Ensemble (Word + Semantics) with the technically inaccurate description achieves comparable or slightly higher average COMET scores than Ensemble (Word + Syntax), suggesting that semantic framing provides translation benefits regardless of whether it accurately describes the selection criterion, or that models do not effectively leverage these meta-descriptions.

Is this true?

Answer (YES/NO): YES